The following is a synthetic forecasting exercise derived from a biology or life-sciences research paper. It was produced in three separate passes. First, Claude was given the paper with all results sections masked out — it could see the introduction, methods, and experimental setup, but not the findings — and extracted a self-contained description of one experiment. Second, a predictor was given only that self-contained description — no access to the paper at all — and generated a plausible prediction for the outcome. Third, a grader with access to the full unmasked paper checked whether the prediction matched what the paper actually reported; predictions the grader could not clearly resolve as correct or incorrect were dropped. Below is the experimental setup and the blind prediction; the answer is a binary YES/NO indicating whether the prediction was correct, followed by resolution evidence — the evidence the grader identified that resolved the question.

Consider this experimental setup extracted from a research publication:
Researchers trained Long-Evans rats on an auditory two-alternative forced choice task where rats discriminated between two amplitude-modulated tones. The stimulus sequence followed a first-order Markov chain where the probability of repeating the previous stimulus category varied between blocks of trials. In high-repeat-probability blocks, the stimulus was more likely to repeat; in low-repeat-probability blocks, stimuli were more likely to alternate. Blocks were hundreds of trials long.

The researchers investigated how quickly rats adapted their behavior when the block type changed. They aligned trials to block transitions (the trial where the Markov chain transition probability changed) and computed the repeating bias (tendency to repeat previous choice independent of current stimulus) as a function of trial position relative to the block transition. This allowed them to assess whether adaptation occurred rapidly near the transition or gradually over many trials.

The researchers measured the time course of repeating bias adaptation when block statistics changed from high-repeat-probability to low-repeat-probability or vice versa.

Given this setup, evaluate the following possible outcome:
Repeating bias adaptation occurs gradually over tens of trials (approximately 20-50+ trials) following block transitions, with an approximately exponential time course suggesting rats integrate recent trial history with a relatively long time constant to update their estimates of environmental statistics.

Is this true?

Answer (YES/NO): NO